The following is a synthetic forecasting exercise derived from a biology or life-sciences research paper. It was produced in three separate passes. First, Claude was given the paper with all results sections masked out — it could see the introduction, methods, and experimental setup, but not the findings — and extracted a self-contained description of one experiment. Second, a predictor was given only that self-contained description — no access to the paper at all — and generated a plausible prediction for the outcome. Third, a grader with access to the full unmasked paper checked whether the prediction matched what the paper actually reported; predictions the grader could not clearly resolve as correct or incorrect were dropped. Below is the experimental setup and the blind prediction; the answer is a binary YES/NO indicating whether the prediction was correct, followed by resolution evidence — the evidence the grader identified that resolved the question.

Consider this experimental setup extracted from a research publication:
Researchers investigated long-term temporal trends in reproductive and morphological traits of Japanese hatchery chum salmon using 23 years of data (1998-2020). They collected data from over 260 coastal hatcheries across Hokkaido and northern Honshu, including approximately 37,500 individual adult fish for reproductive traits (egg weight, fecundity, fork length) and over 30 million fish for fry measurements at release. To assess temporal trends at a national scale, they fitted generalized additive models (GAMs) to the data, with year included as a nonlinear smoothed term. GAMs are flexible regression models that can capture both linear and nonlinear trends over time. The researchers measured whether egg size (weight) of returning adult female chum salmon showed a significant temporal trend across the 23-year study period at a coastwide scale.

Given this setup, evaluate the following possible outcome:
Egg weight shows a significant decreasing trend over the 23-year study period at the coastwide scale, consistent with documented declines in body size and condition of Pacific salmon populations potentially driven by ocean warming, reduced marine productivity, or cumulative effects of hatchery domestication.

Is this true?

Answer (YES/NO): YES